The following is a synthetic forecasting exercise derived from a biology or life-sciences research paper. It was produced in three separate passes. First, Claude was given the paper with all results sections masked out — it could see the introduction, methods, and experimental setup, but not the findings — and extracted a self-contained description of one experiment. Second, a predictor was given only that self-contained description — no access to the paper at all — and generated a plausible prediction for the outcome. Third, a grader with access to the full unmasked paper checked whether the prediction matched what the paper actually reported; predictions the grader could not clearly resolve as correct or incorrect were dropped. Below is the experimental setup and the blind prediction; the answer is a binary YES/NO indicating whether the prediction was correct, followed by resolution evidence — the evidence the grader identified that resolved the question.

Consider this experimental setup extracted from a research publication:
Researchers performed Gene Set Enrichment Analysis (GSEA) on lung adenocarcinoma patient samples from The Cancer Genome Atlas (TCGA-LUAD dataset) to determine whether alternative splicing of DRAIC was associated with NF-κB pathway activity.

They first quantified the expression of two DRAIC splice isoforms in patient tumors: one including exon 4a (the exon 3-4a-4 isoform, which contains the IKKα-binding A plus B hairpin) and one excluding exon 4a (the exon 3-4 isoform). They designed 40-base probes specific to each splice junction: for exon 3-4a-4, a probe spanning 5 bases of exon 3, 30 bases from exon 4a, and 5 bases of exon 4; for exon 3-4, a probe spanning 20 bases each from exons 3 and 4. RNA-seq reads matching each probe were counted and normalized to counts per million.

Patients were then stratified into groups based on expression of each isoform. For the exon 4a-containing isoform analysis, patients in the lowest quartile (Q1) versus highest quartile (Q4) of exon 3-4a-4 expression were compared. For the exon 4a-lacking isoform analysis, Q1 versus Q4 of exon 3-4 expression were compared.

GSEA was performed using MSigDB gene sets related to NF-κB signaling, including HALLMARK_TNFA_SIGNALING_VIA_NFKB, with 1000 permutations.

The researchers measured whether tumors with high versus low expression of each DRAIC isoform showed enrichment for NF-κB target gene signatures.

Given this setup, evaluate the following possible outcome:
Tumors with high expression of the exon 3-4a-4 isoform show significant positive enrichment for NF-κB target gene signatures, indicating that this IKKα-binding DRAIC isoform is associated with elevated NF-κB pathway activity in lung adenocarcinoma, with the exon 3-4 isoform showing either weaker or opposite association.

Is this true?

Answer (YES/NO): NO